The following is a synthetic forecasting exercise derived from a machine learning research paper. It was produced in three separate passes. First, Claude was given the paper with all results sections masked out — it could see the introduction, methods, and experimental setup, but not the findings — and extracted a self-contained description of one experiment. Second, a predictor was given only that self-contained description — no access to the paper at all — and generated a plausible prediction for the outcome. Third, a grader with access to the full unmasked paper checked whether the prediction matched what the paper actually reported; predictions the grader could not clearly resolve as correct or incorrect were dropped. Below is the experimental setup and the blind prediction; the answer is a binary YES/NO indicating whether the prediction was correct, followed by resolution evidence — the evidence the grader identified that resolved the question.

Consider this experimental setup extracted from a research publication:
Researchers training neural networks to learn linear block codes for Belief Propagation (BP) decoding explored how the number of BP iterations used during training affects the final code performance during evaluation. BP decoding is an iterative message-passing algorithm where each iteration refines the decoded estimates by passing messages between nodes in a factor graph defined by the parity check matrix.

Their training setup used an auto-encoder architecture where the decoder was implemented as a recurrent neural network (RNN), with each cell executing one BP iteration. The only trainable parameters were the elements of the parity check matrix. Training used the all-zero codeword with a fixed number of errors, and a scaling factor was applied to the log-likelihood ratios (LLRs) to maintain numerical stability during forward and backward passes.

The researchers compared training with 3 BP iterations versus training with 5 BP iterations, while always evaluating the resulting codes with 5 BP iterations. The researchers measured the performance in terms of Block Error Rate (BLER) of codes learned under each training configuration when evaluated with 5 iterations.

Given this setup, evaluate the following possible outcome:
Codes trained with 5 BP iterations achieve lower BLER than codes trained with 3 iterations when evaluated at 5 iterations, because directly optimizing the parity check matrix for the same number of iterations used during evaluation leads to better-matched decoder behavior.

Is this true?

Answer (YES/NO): NO